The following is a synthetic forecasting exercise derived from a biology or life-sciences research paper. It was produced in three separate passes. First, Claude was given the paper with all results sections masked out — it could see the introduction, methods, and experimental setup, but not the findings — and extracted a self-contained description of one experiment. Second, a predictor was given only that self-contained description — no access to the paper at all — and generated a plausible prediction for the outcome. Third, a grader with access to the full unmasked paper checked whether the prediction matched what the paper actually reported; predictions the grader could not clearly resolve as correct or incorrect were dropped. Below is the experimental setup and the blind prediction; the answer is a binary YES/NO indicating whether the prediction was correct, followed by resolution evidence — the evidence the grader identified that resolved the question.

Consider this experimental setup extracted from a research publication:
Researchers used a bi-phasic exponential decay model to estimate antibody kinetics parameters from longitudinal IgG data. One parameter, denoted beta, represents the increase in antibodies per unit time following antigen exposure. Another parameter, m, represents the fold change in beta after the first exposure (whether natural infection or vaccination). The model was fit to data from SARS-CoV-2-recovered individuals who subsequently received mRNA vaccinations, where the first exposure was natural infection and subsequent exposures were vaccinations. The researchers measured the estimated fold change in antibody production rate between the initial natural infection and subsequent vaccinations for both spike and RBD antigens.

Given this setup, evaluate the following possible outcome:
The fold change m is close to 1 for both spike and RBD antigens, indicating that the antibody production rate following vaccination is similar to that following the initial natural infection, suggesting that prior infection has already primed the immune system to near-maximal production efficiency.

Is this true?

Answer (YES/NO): NO